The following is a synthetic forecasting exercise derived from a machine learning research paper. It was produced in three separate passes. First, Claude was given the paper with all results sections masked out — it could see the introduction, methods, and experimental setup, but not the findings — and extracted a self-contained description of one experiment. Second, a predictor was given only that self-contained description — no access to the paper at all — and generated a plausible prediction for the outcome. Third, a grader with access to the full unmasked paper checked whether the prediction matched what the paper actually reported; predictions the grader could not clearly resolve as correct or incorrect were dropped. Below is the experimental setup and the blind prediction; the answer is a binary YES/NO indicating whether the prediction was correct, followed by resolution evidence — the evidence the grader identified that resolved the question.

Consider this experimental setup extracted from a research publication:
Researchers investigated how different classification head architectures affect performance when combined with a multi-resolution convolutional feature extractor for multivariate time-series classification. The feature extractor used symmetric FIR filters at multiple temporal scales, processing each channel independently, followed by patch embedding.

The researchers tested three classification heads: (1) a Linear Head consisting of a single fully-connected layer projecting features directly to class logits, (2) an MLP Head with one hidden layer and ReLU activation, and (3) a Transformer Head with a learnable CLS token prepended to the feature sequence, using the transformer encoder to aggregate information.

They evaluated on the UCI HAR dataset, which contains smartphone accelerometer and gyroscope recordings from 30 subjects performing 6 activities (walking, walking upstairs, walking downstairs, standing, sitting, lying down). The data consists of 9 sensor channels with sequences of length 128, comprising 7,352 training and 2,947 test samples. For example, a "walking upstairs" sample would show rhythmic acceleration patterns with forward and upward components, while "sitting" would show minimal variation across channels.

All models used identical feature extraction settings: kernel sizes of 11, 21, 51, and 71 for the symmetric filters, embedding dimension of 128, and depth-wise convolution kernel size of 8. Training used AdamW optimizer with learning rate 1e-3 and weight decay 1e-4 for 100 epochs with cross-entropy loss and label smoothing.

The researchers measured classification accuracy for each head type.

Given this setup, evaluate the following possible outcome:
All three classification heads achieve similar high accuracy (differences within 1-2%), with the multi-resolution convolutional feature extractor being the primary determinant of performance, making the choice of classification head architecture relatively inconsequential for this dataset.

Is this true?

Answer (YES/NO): YES